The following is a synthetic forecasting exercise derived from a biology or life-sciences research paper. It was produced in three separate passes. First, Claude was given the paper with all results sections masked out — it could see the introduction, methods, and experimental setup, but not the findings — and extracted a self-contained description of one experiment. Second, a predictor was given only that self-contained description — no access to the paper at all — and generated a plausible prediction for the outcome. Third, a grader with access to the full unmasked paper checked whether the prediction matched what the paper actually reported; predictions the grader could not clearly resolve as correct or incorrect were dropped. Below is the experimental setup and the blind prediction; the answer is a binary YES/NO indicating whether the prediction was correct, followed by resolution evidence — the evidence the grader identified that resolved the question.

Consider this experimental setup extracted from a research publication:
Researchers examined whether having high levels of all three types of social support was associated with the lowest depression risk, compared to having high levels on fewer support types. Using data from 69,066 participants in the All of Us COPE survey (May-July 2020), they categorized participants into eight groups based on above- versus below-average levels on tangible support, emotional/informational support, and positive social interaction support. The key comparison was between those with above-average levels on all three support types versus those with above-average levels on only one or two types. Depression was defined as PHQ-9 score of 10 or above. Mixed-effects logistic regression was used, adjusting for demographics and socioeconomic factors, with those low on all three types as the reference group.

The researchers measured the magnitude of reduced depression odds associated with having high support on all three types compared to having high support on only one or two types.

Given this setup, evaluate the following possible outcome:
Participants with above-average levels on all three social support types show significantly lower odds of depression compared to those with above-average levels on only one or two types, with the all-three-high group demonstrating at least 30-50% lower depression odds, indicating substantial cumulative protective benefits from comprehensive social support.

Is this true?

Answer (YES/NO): YES